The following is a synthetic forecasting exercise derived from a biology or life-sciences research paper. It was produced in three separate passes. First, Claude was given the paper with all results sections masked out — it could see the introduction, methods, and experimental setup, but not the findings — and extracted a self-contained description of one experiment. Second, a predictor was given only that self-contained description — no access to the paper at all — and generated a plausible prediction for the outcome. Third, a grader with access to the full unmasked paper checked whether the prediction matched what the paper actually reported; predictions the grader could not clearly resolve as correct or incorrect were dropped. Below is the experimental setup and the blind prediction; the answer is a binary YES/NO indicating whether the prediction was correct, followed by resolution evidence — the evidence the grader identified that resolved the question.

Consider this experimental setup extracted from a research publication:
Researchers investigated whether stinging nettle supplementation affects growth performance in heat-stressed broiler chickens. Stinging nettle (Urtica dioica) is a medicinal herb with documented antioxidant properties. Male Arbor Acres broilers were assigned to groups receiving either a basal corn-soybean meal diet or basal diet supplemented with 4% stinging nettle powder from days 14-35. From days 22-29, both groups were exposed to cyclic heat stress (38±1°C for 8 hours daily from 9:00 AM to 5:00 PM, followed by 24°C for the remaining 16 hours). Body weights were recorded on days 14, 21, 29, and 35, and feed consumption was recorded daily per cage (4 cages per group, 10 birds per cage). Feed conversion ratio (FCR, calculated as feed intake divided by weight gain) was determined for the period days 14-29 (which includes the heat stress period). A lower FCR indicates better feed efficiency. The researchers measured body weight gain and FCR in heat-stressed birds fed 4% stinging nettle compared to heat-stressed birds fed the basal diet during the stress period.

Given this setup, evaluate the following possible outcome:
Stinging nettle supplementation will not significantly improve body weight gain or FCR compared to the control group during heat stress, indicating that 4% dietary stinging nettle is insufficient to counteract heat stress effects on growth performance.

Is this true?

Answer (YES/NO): NO